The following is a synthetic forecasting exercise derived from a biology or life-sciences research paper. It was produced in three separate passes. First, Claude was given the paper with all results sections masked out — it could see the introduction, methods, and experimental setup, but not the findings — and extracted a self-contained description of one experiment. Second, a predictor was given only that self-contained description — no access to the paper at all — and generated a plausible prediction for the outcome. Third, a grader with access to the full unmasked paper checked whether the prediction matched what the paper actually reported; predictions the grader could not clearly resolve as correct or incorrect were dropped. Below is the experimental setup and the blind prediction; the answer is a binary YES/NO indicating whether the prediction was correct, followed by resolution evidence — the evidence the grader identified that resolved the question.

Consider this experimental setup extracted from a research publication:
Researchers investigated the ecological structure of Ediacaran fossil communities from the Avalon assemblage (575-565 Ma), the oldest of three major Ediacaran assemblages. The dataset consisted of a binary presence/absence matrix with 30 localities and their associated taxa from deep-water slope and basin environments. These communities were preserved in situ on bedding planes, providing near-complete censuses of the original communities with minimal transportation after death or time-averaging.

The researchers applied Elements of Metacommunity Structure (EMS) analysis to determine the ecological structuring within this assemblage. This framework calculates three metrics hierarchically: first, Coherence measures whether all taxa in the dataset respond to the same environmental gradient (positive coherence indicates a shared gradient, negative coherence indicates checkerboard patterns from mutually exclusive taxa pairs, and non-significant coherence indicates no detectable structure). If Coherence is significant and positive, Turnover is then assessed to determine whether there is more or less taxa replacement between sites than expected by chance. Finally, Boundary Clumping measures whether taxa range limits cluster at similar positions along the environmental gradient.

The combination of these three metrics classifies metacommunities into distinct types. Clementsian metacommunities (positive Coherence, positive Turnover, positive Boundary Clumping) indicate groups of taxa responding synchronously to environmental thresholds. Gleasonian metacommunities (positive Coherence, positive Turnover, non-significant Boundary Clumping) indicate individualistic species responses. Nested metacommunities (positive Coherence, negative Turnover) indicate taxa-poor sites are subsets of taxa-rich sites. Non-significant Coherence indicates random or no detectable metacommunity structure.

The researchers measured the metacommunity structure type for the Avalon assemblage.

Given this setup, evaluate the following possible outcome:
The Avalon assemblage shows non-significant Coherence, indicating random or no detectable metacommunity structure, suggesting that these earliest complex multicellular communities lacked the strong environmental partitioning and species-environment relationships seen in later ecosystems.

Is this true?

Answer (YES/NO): NO